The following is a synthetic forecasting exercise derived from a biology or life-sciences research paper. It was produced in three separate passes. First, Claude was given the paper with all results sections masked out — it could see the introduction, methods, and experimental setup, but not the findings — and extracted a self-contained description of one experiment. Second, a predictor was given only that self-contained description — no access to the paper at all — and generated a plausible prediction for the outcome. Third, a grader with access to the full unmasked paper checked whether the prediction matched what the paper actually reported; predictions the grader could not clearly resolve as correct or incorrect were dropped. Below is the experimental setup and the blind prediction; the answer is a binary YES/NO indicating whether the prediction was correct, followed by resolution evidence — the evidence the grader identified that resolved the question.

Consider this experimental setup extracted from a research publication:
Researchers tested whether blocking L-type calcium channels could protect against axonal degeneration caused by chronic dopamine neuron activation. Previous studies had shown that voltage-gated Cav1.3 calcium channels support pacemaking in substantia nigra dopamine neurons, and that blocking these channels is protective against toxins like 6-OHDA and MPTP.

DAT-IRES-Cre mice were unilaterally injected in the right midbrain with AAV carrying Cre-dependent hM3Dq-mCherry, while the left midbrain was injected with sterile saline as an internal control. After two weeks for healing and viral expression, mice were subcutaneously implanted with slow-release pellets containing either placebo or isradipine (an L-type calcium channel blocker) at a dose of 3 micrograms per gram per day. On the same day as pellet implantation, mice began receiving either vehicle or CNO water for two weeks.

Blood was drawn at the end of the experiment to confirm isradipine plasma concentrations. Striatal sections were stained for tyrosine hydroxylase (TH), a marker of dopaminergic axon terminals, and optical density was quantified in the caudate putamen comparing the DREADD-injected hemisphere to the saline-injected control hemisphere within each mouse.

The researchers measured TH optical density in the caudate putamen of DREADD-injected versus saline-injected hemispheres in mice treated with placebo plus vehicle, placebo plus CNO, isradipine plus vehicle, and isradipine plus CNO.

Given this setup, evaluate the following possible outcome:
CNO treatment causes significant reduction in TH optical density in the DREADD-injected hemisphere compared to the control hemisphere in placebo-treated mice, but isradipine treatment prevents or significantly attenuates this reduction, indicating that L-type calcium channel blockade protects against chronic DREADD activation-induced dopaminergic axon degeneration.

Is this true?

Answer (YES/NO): NO